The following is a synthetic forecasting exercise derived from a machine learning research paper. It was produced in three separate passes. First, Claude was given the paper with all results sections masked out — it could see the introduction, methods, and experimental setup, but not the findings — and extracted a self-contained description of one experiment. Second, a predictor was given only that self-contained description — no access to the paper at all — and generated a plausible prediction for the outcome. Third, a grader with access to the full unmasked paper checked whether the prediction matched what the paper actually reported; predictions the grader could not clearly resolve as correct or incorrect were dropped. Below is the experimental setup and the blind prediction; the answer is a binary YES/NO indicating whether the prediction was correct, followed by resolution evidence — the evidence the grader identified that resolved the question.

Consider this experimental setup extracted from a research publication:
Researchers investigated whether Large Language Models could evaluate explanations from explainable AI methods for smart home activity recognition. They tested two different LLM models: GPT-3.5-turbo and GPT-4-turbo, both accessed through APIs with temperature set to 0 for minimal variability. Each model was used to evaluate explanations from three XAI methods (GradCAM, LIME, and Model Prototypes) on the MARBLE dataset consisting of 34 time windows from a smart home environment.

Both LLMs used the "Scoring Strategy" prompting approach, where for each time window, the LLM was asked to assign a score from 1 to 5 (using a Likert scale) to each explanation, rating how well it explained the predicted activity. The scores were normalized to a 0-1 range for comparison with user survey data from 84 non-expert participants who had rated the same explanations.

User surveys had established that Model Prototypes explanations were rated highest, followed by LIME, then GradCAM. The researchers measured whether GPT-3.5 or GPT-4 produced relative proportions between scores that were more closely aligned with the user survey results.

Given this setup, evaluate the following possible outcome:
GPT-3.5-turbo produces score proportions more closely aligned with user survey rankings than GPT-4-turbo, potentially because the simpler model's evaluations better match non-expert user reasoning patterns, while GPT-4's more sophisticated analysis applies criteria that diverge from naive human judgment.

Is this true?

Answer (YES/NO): NO